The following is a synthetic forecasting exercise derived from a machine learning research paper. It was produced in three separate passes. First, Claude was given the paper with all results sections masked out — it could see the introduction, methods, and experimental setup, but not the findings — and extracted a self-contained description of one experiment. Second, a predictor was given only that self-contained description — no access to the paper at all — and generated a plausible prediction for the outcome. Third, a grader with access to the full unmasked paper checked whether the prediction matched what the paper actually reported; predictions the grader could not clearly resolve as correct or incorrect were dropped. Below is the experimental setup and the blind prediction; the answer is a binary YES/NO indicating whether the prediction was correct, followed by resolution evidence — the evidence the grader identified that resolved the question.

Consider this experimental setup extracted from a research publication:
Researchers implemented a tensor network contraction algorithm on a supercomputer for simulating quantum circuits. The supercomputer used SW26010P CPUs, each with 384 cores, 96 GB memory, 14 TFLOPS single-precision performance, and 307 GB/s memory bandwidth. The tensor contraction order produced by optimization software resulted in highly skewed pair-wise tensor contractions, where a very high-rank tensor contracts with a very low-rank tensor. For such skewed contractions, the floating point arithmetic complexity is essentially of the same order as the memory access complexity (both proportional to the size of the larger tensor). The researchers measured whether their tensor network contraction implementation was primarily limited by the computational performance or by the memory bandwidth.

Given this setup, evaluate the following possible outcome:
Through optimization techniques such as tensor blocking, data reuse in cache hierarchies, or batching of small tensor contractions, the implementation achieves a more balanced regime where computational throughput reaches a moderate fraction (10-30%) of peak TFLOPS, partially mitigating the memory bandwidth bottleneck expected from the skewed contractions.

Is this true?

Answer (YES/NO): NO